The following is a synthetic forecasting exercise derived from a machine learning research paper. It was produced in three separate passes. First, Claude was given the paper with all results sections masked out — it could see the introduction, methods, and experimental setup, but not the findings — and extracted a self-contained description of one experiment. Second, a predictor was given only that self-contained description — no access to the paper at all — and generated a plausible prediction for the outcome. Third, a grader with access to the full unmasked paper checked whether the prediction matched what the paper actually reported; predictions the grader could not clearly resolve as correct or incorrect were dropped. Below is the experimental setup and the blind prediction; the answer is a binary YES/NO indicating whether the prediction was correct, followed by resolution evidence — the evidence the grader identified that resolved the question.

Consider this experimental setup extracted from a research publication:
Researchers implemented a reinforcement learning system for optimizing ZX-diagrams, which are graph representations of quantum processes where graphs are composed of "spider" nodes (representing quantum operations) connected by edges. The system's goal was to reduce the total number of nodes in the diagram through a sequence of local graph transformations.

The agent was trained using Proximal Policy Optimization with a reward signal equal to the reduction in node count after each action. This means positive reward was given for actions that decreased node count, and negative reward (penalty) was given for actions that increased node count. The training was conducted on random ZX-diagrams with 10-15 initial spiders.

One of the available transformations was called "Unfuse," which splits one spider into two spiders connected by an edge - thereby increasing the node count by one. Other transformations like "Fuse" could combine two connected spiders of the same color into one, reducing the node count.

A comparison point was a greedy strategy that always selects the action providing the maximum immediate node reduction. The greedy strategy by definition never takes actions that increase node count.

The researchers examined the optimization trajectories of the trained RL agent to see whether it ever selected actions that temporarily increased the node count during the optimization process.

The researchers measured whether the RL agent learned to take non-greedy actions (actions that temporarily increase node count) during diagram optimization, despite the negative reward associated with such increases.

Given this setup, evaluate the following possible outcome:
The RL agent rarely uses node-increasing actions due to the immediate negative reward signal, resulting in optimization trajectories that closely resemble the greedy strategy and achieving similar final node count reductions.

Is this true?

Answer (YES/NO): NO